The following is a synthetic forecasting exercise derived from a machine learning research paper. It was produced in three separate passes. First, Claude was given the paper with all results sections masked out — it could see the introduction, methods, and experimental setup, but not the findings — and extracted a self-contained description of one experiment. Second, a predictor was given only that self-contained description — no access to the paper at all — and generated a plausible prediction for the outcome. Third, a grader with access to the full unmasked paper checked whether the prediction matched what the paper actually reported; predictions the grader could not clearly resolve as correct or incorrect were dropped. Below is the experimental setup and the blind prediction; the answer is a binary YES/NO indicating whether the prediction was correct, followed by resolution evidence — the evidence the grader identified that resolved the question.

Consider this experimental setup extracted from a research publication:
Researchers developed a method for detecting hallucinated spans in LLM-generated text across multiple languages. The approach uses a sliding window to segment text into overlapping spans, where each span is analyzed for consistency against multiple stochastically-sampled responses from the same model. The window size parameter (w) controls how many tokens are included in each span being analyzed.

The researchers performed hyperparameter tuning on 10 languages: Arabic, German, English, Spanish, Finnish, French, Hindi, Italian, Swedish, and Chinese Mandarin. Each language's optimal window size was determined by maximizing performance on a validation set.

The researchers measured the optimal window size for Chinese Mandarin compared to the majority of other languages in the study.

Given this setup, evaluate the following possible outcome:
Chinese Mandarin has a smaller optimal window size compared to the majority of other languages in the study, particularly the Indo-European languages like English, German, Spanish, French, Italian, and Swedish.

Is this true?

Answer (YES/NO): NO